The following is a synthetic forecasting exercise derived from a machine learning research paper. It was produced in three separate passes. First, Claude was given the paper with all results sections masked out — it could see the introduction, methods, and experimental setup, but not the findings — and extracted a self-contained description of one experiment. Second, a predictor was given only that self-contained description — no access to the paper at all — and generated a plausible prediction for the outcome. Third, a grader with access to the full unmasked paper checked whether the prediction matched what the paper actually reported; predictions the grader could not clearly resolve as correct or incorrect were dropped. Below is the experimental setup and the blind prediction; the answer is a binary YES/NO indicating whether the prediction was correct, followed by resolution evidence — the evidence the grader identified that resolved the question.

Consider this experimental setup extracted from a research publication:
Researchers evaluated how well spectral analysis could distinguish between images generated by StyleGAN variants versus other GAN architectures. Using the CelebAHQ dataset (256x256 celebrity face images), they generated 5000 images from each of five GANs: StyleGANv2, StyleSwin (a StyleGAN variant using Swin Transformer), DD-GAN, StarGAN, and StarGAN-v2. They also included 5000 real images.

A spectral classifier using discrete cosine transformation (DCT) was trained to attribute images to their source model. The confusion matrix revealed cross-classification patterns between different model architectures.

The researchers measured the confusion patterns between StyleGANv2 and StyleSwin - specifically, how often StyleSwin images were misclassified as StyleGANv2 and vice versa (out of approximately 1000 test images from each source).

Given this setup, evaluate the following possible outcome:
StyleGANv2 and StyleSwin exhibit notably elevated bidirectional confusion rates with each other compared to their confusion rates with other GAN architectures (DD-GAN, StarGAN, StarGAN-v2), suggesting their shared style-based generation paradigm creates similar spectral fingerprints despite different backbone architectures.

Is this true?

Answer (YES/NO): NO